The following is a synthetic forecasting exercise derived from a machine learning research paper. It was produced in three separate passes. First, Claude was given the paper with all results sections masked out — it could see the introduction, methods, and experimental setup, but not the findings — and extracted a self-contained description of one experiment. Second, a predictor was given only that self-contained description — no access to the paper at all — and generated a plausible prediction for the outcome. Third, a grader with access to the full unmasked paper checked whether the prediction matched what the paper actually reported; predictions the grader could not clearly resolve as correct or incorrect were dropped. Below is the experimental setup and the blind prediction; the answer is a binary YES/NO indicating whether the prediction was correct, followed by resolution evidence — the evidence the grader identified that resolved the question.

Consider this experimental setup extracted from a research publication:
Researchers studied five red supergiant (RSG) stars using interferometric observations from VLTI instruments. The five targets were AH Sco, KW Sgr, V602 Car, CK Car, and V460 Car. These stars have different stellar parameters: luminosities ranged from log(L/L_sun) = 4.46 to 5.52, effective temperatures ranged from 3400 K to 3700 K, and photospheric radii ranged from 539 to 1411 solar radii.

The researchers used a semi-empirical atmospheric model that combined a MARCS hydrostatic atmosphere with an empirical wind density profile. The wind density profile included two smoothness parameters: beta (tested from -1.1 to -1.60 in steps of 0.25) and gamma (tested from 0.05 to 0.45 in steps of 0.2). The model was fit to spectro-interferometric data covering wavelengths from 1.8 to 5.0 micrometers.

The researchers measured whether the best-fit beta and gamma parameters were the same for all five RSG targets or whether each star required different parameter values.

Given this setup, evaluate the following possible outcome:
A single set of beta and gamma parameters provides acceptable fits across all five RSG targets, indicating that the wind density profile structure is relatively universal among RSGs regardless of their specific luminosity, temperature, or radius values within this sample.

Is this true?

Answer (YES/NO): YES